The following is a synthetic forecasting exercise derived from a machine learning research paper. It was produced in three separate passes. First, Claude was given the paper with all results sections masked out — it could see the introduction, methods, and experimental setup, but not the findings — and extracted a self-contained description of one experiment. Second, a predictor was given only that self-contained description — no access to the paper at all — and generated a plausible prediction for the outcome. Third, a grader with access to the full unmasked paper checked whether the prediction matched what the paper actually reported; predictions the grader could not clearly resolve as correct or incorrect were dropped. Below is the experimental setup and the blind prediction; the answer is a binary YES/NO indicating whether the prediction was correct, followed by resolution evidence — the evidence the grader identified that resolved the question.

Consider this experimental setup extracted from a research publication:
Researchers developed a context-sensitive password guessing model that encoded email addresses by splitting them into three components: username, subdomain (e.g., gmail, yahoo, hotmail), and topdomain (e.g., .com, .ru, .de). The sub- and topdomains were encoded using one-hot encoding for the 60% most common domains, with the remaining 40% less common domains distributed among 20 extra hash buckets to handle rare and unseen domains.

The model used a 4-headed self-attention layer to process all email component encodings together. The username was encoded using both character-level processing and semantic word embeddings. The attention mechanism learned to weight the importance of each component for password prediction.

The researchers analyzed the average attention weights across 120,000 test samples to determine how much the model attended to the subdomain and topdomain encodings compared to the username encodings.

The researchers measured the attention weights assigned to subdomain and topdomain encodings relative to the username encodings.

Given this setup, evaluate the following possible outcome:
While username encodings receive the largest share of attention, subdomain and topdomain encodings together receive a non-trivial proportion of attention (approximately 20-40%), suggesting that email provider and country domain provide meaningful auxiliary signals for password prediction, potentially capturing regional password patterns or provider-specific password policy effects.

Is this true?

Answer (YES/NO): NO